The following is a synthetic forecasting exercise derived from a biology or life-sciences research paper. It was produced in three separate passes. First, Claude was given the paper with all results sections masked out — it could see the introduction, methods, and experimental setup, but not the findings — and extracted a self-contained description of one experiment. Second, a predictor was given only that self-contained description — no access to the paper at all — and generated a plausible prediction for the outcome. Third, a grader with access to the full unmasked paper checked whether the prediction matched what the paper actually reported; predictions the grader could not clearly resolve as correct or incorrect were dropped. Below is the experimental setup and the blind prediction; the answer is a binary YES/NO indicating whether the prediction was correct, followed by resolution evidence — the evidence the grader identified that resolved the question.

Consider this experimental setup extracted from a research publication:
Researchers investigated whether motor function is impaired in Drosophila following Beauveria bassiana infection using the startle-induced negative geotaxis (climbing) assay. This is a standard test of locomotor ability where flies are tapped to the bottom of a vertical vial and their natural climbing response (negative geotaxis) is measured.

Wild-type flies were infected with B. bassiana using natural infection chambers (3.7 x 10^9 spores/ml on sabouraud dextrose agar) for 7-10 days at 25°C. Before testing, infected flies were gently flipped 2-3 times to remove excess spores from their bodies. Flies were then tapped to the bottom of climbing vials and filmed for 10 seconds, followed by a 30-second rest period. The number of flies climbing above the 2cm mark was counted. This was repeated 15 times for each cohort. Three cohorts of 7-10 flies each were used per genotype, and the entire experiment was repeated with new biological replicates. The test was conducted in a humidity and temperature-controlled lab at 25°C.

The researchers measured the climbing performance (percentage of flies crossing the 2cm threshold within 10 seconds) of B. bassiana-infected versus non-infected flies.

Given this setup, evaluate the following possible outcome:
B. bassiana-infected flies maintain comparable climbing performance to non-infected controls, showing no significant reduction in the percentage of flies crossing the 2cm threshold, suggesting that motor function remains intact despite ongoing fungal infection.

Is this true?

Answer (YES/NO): NO